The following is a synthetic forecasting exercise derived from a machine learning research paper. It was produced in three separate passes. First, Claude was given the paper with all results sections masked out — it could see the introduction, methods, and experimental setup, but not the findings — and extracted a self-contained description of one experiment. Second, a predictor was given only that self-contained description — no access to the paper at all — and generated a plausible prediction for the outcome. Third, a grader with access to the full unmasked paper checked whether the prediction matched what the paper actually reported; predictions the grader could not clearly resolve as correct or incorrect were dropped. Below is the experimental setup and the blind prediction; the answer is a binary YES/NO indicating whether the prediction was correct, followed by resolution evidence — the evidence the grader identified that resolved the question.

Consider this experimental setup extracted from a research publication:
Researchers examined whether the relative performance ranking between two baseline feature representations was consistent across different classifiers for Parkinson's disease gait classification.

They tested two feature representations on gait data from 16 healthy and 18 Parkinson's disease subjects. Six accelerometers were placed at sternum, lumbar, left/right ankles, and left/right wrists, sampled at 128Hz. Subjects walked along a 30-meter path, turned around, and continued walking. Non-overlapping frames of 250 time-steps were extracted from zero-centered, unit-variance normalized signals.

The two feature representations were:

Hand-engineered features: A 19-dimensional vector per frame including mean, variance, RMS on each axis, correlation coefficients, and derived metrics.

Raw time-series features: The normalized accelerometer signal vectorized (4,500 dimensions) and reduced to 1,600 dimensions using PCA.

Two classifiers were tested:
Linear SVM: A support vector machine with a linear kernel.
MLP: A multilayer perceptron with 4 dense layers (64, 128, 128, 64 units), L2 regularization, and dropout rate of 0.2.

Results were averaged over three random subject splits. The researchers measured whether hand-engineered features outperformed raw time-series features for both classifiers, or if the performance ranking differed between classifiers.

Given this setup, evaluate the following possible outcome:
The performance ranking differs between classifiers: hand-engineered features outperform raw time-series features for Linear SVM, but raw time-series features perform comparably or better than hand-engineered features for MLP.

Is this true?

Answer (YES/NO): NO